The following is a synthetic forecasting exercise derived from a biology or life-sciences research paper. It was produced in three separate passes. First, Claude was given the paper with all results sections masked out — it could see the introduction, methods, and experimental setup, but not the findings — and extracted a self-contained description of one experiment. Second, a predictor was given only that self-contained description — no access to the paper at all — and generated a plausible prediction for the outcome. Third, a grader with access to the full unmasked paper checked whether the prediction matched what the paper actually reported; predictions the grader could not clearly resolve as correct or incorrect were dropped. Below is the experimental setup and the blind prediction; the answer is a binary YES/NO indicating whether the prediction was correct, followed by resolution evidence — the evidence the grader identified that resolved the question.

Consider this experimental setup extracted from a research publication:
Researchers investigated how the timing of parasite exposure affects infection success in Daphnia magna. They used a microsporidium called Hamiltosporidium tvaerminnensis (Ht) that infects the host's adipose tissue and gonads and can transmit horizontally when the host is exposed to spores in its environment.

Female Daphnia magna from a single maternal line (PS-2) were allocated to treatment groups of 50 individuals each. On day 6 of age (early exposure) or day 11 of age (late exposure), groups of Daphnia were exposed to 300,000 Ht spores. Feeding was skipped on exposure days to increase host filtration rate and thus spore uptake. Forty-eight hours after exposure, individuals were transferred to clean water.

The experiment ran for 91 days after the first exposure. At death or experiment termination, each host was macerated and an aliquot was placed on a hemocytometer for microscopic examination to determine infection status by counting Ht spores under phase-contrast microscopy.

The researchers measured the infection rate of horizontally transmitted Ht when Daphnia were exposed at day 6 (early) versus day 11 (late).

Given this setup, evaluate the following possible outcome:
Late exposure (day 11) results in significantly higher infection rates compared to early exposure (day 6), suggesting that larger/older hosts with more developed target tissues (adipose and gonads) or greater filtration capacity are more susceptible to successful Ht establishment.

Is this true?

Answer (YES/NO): YES